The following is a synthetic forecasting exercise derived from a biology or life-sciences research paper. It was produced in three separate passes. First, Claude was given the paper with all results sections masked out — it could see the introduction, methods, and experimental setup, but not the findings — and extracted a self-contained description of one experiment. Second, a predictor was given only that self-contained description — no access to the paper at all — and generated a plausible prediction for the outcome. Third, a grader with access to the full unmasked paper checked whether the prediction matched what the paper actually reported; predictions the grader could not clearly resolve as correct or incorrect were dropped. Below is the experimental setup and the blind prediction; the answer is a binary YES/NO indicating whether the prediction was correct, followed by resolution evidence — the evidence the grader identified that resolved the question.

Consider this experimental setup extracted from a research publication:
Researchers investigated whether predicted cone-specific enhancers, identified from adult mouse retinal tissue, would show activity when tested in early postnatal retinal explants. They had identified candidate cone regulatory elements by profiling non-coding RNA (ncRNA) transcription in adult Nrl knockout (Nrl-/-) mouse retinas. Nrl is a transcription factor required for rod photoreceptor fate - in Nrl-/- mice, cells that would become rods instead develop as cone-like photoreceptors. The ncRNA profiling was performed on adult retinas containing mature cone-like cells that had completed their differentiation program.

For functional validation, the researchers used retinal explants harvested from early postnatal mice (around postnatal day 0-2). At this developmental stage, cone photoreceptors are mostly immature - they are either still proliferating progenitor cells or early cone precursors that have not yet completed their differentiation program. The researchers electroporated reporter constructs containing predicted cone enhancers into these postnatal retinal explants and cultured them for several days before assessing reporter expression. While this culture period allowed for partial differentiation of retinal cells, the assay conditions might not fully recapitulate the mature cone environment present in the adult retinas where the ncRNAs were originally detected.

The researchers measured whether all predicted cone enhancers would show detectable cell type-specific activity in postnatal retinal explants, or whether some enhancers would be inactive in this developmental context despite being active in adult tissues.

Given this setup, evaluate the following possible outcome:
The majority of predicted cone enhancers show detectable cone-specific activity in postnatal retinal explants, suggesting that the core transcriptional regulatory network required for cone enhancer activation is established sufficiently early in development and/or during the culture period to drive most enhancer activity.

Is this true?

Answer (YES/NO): YES